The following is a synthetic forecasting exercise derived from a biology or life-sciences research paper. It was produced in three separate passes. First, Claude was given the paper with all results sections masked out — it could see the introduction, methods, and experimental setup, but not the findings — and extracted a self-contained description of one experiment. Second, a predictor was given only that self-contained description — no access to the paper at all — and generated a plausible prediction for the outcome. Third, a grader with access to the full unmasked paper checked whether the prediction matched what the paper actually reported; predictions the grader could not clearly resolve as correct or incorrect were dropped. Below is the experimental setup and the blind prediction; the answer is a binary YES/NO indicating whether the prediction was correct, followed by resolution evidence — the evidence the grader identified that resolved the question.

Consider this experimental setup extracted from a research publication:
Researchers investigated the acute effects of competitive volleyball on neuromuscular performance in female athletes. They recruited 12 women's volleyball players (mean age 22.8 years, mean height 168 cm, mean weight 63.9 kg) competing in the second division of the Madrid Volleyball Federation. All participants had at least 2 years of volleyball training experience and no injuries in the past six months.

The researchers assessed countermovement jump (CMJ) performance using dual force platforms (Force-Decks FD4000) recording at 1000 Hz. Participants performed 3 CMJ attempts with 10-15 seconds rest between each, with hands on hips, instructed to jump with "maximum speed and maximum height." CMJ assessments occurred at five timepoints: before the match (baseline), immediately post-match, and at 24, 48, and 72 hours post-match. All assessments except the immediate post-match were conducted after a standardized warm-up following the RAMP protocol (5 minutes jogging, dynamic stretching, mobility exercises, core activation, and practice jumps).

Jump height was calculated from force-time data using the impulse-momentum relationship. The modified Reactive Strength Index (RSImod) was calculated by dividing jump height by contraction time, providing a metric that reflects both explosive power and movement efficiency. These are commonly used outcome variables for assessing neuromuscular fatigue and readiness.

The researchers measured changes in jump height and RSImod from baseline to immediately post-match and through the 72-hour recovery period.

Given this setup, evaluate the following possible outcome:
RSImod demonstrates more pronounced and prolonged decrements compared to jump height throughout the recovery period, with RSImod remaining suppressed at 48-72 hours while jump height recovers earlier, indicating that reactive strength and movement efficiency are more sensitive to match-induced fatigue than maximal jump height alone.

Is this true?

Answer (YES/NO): NO